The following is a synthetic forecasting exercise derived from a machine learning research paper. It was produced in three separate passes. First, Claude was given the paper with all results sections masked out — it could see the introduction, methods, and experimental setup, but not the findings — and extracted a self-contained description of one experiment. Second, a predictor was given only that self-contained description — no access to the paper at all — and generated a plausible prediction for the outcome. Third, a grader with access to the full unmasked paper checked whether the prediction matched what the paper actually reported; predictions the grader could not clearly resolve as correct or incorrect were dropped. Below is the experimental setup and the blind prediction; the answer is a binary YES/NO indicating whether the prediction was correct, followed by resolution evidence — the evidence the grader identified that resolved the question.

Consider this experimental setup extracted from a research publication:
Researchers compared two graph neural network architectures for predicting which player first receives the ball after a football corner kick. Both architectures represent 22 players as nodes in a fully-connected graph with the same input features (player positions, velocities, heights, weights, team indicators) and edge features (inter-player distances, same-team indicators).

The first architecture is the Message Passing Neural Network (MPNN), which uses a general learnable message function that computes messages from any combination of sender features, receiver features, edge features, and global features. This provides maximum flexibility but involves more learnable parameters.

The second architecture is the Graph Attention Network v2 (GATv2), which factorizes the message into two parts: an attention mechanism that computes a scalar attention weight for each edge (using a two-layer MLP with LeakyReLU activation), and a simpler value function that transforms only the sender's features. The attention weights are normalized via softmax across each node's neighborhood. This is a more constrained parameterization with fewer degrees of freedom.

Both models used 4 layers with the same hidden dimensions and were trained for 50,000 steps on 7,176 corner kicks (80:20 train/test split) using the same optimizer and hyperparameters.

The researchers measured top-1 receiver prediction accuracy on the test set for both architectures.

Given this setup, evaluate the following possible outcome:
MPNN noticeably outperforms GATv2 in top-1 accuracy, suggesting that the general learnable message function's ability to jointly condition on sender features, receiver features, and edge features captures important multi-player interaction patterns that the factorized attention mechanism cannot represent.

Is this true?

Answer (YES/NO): NO